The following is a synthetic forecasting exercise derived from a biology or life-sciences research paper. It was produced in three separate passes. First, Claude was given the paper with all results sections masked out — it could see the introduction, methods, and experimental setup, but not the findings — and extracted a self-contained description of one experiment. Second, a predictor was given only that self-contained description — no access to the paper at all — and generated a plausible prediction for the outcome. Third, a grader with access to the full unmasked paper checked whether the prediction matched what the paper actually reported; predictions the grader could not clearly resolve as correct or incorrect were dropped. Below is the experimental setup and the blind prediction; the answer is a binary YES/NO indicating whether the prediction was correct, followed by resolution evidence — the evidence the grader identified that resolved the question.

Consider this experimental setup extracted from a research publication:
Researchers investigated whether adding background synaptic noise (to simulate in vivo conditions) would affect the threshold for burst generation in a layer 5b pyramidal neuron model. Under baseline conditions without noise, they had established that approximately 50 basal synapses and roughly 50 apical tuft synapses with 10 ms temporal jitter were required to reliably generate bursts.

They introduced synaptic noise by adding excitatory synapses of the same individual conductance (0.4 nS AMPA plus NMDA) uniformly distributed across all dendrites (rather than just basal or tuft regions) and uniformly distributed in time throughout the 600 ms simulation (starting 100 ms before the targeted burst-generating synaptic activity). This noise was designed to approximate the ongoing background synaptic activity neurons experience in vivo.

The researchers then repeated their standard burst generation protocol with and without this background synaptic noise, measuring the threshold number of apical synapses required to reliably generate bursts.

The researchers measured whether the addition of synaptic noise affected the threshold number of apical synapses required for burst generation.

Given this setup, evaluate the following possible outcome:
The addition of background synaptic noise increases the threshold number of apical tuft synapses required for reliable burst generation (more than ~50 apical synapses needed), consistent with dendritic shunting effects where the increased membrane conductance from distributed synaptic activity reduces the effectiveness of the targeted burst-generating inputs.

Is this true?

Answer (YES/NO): NO